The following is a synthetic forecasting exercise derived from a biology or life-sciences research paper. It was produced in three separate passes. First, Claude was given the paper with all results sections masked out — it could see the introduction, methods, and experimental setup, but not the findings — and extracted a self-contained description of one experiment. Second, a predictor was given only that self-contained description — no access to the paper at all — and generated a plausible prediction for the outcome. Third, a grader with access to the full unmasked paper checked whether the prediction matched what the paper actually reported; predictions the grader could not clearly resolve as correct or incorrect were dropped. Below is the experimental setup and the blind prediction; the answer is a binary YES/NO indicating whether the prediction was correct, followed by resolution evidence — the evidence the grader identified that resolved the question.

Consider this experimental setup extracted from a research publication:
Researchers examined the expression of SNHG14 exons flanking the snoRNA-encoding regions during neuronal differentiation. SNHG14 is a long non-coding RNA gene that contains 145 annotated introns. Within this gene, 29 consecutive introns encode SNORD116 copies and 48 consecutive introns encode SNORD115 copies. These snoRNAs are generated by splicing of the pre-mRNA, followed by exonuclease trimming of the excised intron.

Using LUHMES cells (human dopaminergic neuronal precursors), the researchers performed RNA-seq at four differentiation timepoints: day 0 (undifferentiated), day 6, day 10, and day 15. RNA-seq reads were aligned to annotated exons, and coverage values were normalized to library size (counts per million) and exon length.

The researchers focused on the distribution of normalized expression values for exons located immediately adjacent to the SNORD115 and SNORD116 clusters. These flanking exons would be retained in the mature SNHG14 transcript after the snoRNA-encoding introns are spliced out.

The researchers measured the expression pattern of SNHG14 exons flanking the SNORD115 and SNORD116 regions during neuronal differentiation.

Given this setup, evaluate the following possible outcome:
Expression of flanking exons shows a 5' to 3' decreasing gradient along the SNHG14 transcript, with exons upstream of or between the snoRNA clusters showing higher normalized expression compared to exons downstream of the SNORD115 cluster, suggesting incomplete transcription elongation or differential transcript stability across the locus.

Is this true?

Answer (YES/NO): NO